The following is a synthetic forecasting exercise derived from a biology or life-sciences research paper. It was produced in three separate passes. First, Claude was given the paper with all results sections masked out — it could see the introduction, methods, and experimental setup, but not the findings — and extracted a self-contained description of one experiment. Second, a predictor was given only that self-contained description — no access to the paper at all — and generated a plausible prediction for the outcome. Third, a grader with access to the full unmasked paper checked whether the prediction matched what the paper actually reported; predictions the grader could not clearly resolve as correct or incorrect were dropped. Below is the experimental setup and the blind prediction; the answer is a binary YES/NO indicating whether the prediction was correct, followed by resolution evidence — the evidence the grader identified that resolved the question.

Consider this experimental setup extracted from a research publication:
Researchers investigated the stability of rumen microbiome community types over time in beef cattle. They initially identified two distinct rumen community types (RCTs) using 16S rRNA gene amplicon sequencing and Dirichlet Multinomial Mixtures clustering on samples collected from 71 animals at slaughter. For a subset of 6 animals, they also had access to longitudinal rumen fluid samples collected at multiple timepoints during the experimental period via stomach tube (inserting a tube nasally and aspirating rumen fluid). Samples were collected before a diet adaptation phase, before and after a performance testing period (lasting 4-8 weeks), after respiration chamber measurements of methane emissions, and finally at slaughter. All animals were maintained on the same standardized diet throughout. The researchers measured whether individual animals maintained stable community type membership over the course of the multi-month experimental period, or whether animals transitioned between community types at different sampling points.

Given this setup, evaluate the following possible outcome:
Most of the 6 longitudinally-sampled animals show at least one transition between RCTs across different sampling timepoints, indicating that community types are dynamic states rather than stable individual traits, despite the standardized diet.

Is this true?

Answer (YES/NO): NO